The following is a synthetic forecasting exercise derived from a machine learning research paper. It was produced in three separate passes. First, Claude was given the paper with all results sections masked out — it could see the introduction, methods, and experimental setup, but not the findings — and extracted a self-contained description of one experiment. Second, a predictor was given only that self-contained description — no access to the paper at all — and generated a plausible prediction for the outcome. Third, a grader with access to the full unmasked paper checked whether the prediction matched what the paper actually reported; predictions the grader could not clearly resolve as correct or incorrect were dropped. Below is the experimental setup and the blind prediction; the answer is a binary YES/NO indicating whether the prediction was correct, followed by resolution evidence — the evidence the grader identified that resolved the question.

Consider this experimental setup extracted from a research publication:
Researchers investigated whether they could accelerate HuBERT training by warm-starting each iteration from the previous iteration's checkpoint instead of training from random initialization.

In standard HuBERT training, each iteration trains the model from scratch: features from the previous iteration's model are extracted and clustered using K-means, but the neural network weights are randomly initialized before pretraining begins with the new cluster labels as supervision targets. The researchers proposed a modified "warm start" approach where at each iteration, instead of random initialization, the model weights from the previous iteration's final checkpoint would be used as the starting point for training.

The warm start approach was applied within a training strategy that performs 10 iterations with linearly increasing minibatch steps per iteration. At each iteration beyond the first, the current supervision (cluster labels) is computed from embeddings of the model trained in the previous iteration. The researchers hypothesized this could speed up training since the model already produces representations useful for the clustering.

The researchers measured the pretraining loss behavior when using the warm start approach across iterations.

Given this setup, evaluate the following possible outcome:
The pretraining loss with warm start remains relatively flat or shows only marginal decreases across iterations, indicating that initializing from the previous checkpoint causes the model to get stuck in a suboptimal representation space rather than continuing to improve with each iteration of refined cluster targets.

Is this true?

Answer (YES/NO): NO